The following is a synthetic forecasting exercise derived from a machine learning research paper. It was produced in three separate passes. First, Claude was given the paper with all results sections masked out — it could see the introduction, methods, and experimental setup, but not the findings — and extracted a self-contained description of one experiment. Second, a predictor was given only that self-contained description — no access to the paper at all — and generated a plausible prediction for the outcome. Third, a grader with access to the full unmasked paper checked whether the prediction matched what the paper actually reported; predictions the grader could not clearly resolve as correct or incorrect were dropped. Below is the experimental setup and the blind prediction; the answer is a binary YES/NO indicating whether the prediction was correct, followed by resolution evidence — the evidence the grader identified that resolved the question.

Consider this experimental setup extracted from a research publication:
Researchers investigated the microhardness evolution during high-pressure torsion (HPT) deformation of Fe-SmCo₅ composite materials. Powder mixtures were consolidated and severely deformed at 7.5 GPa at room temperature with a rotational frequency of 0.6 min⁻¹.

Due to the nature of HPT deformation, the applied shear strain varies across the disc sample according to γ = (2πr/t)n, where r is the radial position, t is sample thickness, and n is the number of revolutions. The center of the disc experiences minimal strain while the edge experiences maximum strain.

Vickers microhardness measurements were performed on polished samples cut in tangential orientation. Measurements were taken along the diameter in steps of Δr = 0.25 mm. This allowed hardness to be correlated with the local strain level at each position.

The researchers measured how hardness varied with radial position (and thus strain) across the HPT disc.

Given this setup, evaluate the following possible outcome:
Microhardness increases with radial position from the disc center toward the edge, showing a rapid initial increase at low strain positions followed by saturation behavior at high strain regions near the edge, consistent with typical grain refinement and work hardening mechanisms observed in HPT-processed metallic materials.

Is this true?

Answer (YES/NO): YES